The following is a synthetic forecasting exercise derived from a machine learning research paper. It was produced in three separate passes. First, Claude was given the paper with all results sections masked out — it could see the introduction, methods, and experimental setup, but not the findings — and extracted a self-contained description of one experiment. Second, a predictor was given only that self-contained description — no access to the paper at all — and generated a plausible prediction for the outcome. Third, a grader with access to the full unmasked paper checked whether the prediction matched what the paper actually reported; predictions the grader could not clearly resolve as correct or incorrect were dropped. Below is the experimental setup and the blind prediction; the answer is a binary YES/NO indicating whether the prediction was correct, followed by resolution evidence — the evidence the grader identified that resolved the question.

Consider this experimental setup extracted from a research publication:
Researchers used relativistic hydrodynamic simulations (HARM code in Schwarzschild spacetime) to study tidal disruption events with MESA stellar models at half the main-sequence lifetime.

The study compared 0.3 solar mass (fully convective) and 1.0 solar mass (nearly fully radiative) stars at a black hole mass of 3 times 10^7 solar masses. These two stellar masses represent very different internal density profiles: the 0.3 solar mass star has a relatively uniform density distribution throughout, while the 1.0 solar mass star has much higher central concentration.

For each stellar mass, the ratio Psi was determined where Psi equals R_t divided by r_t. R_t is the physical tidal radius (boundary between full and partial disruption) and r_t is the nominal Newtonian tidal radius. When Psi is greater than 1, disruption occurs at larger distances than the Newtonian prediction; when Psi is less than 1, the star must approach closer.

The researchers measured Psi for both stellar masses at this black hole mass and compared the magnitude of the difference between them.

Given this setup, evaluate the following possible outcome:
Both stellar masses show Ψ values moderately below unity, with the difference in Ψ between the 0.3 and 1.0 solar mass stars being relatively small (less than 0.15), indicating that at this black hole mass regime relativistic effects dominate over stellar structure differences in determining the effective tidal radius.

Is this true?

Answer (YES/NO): NO